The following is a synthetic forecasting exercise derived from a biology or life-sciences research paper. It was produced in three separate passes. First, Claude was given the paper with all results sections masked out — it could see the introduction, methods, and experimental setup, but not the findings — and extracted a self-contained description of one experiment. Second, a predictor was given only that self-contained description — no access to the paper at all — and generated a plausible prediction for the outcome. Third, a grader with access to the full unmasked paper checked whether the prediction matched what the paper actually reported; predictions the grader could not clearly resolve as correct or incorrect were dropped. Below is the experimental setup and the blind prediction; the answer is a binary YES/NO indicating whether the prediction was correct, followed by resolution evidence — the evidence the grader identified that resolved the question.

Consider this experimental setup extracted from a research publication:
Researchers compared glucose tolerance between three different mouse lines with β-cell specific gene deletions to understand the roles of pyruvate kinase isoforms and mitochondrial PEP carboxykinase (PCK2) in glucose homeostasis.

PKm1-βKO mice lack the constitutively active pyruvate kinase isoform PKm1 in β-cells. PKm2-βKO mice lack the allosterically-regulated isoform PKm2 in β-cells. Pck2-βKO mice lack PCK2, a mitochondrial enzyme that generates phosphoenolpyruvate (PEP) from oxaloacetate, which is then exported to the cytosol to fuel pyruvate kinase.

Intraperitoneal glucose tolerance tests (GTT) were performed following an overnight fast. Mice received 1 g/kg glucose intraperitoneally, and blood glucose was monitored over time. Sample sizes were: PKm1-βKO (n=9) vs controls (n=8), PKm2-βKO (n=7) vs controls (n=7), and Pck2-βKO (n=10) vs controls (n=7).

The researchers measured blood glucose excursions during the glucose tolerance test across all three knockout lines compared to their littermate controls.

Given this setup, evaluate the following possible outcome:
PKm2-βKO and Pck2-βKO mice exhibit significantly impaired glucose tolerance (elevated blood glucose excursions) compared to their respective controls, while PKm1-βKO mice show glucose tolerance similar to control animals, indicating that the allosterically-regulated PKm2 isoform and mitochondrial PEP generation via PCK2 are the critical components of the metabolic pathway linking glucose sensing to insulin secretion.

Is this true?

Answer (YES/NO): NO